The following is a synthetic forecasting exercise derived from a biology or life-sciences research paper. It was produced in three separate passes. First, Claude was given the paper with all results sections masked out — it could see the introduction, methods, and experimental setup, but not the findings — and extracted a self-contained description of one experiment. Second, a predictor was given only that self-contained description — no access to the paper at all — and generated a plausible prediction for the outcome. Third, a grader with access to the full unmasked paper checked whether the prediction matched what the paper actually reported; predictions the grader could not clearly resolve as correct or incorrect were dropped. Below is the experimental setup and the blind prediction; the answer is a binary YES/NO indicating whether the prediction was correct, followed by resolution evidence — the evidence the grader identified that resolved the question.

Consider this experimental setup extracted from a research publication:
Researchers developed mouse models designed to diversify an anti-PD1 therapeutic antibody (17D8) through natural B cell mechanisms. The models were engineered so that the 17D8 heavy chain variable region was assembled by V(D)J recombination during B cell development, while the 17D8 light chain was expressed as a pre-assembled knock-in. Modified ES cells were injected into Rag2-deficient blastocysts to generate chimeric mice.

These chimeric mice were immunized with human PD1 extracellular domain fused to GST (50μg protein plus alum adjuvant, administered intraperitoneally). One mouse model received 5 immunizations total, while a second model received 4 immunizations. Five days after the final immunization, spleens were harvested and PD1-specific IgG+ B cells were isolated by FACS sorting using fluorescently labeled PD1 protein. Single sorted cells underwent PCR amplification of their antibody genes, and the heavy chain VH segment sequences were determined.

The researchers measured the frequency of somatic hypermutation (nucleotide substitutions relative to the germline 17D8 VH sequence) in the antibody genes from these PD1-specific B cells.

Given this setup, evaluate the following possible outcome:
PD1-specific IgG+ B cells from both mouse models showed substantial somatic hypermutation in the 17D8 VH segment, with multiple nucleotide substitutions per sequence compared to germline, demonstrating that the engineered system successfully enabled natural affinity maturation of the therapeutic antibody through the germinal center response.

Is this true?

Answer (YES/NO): YES